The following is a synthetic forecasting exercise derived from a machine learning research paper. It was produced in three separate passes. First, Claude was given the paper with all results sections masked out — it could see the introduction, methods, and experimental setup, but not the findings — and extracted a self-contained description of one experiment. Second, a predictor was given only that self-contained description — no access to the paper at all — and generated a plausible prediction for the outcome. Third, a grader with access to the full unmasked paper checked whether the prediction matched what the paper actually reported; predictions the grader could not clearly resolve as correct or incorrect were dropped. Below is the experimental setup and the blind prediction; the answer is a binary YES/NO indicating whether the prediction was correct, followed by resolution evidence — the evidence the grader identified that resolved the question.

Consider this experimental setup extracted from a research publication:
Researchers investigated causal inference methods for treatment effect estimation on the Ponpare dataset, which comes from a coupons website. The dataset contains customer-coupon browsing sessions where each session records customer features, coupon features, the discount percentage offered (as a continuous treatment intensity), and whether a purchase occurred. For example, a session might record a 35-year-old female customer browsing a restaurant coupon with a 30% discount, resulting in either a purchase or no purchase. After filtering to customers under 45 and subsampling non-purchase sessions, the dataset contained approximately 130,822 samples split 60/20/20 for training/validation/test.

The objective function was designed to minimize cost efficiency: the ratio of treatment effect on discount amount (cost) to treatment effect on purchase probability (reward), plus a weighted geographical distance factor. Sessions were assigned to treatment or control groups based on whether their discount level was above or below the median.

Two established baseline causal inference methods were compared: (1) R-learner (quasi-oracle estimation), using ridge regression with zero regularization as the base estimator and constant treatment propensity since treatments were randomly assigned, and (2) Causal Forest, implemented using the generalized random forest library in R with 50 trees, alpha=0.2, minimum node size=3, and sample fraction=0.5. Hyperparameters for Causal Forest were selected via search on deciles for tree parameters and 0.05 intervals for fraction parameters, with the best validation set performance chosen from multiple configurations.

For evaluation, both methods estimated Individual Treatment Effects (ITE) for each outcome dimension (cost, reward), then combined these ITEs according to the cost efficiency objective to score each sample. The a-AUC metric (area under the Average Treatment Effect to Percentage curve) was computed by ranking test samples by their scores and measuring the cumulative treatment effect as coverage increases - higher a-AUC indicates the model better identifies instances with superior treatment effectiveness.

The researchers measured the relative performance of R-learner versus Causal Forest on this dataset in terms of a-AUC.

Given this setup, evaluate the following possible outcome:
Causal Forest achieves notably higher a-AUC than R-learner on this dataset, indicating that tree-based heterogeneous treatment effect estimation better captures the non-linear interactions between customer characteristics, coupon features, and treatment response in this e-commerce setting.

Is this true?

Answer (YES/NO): YES